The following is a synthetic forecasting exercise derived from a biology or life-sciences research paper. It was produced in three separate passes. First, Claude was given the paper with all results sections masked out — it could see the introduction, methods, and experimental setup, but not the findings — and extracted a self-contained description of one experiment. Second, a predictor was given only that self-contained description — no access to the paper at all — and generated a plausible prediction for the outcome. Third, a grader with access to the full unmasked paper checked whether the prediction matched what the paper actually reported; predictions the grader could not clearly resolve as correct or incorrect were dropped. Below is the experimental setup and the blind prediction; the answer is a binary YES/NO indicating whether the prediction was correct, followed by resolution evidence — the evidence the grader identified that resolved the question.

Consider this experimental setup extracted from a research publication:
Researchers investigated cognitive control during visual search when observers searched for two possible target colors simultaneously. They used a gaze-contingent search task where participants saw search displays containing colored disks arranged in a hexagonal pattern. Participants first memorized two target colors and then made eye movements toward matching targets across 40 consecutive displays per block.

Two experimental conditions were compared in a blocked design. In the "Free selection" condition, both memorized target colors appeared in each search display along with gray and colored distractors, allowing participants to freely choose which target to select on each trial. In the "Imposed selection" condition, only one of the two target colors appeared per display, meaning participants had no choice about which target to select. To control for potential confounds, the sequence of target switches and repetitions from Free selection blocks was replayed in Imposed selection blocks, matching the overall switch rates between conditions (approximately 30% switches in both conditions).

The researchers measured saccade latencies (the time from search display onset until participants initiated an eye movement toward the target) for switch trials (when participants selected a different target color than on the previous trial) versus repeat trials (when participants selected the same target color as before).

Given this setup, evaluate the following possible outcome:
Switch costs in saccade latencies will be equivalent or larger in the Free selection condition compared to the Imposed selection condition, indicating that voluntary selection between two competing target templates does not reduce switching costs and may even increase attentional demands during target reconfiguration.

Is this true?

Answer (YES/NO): NO